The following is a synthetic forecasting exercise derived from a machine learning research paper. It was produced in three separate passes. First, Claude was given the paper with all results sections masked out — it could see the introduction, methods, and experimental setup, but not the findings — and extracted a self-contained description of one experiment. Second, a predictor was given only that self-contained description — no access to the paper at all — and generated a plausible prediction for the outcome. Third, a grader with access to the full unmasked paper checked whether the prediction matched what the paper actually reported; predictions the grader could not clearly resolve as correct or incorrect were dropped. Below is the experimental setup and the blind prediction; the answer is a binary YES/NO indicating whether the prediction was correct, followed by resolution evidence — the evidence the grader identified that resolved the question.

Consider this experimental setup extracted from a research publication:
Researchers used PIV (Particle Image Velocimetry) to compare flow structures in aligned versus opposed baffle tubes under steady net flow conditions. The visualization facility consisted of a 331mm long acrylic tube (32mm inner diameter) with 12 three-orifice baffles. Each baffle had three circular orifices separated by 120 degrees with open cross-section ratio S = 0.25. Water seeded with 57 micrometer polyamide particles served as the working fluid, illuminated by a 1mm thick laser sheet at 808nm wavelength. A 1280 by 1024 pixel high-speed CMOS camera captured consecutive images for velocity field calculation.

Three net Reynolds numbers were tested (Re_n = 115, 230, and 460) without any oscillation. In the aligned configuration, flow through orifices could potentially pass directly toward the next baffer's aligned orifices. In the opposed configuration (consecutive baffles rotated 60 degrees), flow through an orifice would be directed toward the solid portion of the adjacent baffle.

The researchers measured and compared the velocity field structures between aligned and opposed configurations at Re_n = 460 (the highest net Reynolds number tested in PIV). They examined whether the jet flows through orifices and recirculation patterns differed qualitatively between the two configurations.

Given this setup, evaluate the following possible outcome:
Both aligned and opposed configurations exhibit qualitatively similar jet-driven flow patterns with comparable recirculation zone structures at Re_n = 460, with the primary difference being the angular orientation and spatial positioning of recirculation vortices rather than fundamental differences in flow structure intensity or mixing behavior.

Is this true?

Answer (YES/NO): NO